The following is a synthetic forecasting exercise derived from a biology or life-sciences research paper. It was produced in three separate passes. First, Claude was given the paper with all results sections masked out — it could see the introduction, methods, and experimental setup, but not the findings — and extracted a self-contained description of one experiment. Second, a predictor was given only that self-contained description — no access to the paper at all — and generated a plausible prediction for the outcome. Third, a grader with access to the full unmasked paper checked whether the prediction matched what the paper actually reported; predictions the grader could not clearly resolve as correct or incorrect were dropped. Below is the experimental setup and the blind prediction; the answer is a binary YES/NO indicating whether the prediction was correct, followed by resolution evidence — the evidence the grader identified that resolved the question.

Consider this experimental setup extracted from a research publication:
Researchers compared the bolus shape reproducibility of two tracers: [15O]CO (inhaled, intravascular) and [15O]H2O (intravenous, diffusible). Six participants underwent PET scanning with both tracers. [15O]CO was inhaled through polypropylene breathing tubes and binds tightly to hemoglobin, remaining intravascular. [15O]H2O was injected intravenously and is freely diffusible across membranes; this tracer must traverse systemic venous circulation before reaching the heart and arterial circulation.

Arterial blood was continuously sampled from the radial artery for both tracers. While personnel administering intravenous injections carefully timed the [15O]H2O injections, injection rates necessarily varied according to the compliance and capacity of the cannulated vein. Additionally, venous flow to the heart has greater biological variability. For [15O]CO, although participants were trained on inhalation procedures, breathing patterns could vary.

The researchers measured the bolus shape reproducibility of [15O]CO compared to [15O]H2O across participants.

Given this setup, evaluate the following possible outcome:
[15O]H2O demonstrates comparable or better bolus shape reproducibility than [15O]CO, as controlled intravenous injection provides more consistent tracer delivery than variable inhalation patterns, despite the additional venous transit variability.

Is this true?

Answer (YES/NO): YES